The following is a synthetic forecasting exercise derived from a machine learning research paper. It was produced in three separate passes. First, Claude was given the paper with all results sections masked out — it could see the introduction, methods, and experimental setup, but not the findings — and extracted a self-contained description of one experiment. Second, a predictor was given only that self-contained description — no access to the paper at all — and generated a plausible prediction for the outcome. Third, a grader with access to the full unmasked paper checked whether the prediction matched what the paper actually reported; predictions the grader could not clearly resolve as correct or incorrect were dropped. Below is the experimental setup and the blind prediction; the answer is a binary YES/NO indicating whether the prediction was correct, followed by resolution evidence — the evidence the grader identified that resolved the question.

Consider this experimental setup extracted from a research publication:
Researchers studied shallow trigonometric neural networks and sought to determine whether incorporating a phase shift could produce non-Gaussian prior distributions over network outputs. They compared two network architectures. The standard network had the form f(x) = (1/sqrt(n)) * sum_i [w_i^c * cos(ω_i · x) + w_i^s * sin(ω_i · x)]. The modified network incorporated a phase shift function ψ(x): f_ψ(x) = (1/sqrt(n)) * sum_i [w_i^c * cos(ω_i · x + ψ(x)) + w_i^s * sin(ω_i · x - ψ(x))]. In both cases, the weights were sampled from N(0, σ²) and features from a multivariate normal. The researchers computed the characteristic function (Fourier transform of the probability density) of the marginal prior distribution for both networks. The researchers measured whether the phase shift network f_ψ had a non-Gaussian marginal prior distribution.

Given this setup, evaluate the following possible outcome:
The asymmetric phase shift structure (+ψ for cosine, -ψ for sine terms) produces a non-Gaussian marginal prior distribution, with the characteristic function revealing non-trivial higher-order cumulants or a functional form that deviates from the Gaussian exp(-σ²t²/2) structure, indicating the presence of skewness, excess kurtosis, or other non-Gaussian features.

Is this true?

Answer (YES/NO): YES